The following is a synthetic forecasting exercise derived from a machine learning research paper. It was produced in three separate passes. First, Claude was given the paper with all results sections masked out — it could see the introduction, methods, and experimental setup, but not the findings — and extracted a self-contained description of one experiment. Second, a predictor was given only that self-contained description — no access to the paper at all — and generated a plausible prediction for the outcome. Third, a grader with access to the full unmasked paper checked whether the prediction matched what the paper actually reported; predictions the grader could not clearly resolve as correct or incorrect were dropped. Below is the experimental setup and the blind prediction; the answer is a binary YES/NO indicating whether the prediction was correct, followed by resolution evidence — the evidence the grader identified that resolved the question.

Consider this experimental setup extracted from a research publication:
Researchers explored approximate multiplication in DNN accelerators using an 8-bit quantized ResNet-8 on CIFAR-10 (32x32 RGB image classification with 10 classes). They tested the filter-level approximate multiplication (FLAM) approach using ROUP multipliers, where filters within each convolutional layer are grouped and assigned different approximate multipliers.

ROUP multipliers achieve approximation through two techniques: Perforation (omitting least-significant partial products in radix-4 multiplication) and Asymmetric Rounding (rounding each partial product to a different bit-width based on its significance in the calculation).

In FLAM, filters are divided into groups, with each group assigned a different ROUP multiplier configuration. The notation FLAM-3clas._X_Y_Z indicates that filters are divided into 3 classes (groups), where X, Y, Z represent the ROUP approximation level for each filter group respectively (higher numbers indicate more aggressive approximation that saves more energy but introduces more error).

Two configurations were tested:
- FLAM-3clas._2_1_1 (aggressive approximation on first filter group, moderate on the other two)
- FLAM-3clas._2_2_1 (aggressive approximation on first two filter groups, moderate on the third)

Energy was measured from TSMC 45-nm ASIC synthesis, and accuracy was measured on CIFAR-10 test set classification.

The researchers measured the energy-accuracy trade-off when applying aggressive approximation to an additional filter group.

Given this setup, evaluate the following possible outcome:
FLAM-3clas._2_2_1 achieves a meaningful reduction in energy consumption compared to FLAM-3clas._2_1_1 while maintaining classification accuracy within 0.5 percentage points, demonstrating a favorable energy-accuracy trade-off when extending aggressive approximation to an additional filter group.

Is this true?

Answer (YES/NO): NO